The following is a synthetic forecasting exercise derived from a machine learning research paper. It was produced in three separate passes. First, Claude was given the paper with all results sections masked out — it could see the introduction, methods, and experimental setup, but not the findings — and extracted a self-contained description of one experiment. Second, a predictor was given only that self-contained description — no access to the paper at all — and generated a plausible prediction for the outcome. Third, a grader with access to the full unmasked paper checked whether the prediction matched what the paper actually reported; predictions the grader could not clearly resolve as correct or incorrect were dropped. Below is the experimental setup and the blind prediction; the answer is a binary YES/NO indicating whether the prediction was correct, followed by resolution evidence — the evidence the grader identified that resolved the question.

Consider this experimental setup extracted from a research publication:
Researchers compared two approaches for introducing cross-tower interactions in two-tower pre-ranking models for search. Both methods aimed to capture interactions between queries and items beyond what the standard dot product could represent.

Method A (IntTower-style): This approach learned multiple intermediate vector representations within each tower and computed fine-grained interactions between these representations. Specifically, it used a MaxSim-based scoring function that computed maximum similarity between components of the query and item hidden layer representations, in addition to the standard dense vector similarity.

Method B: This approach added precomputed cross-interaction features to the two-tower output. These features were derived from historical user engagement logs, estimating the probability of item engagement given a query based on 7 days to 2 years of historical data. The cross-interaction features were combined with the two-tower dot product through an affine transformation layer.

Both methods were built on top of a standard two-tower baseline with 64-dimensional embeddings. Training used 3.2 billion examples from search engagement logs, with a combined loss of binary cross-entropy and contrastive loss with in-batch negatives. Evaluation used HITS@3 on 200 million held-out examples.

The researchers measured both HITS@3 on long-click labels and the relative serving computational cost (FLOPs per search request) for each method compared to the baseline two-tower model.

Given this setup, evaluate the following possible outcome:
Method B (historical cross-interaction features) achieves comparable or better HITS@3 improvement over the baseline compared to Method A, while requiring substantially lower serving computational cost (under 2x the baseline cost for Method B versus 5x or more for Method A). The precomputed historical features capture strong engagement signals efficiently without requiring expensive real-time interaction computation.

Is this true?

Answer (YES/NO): YES